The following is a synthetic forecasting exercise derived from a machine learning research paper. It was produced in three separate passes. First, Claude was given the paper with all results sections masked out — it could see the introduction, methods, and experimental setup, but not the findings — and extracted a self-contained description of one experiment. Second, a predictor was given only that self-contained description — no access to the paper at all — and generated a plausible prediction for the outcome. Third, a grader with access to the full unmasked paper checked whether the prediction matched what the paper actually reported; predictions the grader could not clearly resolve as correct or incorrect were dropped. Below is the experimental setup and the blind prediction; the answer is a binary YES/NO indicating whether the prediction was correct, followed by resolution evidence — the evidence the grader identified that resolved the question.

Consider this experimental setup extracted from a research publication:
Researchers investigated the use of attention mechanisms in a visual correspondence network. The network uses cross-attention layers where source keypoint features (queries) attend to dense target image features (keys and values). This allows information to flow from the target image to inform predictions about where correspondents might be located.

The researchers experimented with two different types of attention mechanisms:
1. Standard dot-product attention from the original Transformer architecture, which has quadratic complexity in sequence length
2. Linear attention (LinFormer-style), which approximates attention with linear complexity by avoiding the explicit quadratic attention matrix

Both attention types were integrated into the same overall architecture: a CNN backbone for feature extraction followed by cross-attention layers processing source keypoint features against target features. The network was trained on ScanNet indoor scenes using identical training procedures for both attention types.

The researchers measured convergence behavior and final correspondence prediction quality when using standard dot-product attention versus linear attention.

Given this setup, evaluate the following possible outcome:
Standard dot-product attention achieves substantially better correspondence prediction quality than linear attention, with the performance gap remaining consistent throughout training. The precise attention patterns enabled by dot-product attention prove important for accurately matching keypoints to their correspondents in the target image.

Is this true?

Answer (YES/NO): NO